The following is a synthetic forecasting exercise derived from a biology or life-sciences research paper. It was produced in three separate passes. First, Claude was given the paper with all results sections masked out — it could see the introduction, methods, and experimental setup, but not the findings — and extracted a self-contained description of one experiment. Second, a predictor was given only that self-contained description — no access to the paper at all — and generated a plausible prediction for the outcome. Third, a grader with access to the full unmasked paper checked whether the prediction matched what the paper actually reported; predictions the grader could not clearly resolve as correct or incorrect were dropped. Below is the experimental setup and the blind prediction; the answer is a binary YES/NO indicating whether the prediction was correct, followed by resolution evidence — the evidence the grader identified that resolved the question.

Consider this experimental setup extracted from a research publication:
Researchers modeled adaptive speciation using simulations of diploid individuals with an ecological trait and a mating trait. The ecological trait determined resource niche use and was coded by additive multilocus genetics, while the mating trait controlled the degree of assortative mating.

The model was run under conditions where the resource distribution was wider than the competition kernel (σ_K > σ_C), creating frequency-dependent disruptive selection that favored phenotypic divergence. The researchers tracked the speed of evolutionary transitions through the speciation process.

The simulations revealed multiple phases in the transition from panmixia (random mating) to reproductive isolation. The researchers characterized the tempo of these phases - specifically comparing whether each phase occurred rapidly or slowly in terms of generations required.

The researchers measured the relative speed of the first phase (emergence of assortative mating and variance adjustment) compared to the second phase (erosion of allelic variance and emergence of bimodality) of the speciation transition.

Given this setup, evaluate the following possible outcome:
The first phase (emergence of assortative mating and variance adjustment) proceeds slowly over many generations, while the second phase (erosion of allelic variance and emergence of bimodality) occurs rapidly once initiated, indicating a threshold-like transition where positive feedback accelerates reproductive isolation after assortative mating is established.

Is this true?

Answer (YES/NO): NO